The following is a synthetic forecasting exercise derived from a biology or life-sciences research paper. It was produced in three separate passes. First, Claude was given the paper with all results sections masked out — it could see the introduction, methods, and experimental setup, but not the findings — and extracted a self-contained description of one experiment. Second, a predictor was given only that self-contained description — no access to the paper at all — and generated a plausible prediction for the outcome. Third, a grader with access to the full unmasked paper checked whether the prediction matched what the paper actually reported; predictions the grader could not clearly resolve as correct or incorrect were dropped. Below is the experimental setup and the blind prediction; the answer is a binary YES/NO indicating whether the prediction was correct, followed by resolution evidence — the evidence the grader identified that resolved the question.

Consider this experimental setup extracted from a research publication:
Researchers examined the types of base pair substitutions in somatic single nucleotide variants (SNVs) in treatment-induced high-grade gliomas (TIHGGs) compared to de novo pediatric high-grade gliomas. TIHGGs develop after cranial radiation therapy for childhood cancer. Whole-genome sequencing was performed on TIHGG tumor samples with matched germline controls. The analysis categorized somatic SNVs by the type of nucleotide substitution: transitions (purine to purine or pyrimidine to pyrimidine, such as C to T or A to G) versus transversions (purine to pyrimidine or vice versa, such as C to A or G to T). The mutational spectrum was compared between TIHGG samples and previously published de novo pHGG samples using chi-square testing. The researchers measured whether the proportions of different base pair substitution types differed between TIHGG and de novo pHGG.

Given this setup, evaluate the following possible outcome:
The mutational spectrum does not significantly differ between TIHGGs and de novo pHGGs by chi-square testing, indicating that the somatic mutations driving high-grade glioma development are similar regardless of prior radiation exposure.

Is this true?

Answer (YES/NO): NO